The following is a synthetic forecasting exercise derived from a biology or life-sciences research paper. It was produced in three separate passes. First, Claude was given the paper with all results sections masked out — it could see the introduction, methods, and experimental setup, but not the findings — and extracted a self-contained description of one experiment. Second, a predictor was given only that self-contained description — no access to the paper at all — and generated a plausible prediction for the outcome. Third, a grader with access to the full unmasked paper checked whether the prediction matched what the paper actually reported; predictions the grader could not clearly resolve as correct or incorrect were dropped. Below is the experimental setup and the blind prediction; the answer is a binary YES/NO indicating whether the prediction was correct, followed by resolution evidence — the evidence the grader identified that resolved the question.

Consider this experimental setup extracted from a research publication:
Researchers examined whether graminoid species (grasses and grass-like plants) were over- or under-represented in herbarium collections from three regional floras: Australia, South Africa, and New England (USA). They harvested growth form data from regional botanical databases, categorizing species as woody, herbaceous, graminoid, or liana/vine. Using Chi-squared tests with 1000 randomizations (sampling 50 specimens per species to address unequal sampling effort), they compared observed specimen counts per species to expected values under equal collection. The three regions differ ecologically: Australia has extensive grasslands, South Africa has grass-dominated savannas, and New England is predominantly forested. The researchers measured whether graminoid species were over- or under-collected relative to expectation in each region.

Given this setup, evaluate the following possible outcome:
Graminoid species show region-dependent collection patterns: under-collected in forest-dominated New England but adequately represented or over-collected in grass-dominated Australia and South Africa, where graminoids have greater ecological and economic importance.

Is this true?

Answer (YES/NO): YES